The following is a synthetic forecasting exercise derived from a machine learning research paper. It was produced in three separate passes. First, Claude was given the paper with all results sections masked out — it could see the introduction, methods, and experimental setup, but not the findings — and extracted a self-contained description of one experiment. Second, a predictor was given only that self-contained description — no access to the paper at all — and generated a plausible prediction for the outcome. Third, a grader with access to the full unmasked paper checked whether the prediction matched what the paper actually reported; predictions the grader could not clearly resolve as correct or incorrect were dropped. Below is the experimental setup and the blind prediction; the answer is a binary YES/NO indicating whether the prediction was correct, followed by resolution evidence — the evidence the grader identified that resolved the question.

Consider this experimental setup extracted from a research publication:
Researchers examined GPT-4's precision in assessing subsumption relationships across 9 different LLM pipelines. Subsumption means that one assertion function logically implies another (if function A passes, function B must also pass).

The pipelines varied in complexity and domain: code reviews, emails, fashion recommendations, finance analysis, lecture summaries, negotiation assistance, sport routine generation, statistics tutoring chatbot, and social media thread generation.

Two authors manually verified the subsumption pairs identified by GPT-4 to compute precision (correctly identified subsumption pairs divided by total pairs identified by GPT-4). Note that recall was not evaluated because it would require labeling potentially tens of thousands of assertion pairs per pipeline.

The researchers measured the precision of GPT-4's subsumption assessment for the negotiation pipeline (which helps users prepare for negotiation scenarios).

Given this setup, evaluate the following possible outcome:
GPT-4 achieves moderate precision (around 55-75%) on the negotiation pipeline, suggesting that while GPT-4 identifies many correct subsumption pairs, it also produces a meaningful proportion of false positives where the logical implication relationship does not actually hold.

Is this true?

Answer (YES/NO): YES